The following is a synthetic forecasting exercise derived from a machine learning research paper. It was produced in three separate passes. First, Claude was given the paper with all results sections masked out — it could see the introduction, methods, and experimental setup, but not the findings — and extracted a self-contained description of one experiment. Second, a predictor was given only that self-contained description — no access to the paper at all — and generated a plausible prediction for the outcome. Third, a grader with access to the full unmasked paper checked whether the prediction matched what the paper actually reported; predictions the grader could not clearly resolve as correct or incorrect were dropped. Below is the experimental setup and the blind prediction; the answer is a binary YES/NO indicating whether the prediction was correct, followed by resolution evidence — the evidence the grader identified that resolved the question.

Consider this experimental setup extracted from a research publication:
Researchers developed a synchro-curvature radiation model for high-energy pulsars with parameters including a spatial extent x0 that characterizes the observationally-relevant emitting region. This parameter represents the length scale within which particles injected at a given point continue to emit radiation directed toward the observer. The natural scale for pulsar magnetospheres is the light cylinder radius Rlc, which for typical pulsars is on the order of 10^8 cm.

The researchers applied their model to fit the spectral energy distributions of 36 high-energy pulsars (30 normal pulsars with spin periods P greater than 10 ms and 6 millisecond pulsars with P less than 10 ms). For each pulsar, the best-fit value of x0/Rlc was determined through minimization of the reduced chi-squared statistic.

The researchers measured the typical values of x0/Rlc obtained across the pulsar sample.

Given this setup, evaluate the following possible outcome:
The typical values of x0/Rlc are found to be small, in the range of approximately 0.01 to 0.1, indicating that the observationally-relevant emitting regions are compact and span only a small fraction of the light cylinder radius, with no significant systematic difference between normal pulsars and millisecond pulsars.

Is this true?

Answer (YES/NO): NO